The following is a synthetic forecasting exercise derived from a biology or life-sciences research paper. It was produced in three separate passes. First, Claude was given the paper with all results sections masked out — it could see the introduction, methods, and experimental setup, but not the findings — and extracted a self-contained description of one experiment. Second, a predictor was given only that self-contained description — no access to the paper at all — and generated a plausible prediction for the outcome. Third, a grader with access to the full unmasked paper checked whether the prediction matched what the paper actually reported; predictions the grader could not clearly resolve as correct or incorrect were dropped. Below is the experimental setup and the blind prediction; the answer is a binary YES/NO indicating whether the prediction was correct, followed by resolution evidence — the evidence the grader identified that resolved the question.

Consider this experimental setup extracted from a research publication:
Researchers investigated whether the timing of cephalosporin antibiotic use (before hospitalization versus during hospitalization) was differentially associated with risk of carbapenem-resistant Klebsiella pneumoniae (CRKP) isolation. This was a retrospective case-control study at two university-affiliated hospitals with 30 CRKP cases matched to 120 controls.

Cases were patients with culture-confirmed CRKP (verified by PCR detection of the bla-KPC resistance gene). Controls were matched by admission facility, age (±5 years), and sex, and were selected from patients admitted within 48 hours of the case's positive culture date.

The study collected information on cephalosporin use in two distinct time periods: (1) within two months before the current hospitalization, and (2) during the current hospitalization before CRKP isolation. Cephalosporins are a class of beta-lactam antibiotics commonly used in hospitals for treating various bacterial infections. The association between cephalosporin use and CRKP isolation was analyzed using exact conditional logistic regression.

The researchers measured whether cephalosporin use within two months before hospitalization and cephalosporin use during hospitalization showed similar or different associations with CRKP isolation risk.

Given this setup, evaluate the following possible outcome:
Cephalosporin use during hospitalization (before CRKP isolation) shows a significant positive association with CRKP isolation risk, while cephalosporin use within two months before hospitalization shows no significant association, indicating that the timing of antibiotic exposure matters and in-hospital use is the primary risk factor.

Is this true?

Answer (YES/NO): NO